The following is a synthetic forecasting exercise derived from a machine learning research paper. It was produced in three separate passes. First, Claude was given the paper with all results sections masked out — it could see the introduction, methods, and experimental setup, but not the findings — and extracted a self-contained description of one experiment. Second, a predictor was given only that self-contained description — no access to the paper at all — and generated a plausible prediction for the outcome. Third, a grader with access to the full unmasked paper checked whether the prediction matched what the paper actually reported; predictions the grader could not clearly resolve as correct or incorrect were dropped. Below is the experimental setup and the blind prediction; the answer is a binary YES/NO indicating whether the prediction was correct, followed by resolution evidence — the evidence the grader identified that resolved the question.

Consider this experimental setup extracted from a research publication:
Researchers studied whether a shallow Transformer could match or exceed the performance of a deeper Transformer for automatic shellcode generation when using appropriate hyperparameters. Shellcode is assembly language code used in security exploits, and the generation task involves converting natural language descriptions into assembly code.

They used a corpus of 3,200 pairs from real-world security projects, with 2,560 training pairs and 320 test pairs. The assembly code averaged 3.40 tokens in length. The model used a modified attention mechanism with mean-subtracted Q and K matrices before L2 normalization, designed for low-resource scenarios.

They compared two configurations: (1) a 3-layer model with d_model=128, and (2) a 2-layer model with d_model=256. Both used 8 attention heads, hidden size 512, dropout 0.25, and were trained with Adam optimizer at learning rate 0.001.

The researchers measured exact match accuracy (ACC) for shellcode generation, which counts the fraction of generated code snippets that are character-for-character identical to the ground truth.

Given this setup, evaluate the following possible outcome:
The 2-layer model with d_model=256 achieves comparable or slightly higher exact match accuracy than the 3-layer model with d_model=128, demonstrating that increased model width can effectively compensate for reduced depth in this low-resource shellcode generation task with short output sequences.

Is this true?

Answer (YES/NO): NO